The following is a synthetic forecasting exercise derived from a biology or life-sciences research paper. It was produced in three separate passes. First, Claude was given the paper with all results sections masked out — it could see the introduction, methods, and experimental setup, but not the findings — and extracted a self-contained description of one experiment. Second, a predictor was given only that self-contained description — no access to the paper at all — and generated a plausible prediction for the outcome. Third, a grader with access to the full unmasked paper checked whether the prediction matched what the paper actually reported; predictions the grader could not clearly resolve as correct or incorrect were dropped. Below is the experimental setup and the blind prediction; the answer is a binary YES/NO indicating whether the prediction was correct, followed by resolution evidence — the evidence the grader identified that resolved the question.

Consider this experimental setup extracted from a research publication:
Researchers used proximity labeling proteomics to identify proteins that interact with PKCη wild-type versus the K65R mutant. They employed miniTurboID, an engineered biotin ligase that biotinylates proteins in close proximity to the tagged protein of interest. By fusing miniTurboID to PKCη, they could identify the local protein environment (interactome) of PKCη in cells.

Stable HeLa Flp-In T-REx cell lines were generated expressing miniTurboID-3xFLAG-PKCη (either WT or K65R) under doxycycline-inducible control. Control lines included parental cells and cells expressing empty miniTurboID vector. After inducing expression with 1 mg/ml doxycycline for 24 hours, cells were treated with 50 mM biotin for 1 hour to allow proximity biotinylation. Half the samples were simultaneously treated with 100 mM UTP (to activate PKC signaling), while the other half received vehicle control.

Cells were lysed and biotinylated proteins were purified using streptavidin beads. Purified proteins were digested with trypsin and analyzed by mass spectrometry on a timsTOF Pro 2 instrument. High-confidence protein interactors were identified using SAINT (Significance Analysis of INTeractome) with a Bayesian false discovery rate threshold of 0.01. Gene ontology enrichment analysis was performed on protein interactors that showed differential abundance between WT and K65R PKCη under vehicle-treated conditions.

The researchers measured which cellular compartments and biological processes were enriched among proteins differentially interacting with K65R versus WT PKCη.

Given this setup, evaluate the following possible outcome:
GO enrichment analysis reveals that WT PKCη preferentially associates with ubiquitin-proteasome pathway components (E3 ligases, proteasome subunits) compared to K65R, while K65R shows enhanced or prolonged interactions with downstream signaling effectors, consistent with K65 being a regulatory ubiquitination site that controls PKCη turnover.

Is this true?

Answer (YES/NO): NO